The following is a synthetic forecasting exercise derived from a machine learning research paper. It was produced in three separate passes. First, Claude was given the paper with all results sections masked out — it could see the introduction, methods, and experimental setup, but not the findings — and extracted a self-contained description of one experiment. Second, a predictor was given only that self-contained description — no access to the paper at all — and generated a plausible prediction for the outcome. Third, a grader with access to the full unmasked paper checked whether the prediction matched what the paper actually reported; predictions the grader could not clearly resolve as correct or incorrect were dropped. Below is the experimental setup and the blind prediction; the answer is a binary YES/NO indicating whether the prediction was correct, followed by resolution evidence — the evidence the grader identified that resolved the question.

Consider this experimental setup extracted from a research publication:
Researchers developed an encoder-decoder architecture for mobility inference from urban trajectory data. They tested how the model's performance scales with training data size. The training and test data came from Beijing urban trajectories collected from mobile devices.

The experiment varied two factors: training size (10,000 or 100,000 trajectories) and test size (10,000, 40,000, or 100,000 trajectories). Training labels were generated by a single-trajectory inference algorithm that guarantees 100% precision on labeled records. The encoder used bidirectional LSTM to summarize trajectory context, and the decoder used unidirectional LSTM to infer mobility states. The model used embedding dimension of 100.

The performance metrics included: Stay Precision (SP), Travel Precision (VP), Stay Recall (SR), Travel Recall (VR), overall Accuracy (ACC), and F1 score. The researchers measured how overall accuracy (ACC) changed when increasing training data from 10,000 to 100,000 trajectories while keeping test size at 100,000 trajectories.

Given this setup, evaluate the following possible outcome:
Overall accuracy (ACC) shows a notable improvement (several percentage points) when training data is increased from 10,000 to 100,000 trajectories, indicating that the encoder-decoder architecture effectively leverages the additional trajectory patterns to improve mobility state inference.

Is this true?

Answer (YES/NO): YES